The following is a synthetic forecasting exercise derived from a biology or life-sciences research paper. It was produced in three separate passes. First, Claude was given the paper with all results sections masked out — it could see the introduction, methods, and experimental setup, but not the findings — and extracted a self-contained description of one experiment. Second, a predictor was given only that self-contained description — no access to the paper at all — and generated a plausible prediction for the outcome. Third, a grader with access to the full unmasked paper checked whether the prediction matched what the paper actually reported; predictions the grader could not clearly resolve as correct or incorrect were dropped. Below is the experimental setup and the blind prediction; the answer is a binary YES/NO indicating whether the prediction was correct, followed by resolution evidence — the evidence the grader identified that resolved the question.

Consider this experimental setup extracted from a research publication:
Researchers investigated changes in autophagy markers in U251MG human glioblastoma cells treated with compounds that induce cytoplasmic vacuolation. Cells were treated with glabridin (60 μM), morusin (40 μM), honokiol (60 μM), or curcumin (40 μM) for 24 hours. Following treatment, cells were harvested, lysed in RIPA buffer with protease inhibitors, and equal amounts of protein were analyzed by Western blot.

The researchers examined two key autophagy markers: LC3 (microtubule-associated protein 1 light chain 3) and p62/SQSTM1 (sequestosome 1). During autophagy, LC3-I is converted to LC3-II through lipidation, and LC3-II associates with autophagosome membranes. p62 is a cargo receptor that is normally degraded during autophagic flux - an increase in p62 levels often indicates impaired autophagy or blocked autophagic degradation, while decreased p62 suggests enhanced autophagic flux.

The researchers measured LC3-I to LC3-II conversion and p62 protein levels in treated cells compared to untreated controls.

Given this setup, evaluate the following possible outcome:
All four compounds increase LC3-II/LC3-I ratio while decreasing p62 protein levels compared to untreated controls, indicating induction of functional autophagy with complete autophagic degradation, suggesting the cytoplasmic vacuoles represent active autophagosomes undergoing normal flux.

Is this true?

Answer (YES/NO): NO